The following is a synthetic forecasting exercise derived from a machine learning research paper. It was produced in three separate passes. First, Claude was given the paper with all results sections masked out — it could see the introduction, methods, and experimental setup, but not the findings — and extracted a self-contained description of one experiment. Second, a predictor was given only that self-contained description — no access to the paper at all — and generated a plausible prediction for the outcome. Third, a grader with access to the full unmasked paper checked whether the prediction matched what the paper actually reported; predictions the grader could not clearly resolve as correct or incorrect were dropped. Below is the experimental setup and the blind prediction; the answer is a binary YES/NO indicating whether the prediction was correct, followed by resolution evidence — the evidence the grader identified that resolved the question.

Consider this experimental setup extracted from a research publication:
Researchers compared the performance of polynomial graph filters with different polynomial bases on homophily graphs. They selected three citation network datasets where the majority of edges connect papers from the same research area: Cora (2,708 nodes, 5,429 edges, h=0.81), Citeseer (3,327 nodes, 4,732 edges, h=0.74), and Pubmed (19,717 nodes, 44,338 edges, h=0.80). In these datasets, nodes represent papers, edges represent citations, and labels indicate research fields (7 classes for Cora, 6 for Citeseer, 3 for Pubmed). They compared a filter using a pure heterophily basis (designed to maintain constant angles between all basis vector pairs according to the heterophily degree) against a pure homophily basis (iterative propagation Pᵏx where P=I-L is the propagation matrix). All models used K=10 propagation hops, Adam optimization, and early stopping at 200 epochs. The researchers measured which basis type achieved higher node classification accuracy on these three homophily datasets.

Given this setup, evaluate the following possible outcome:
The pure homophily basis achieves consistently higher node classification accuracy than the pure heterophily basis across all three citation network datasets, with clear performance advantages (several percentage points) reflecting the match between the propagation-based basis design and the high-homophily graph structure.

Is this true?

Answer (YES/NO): YES